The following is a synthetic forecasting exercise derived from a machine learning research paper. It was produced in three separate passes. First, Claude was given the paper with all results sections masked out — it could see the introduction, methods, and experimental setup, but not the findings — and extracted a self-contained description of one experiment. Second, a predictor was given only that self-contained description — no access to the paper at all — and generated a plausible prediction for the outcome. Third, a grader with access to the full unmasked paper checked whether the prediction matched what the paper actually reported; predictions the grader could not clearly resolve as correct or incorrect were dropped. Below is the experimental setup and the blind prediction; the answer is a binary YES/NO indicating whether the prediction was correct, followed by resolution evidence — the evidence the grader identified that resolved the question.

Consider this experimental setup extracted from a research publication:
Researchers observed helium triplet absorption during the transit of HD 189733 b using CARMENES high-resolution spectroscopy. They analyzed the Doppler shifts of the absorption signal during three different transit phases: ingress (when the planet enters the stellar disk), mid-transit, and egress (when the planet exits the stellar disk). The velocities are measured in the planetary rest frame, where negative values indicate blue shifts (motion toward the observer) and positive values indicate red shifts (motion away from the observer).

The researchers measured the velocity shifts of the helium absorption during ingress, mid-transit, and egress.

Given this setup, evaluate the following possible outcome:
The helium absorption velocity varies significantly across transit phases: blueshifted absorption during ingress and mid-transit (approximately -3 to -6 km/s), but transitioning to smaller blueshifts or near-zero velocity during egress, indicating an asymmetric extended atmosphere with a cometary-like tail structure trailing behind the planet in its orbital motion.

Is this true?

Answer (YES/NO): NO